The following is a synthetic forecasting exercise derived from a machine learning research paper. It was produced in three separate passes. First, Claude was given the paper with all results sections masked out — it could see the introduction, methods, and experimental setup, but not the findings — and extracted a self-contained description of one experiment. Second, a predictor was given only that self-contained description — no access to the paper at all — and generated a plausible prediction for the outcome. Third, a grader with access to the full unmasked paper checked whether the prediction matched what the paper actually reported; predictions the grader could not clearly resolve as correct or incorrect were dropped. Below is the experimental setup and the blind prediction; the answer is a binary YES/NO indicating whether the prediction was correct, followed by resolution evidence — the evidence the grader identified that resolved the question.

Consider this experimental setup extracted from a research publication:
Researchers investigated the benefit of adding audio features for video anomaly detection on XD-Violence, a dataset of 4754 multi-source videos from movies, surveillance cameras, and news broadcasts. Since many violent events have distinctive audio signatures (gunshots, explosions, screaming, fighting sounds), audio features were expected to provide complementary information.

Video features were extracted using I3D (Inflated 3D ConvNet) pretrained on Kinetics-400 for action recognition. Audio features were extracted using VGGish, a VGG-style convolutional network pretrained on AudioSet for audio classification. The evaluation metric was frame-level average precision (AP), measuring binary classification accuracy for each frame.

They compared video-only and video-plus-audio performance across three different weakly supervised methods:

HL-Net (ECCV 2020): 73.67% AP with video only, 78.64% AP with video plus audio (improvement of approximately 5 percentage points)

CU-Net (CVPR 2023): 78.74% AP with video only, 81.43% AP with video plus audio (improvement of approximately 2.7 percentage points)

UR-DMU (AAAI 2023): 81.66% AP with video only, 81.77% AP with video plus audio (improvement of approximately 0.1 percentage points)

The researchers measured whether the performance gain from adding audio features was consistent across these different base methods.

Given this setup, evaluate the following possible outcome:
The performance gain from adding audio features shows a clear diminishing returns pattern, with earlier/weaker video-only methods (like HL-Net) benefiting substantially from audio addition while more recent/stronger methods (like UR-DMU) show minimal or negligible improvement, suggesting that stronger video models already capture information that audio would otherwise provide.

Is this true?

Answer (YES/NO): YES